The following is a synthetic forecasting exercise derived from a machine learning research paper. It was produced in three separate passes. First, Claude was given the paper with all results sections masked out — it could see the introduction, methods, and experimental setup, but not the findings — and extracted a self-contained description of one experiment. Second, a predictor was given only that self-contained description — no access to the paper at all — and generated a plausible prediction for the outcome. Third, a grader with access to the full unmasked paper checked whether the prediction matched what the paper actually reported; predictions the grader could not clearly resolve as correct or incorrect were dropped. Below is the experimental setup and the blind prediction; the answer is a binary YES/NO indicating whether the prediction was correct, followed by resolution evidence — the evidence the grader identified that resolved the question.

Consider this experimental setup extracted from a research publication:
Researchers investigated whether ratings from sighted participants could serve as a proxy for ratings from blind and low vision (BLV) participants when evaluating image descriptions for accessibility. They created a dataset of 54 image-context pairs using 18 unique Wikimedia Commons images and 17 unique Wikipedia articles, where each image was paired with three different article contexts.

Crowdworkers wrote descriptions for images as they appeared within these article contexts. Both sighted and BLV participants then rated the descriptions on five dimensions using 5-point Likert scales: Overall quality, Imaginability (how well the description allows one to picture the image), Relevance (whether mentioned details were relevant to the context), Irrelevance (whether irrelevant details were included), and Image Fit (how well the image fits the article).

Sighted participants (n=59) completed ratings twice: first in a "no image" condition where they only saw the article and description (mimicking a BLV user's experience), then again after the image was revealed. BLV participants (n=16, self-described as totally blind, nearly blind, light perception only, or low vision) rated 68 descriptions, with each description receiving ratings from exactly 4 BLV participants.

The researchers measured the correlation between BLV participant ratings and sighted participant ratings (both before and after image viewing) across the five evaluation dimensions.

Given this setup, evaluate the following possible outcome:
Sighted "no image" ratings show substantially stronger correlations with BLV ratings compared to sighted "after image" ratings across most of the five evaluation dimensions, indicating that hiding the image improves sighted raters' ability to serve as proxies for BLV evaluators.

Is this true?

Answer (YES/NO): NO